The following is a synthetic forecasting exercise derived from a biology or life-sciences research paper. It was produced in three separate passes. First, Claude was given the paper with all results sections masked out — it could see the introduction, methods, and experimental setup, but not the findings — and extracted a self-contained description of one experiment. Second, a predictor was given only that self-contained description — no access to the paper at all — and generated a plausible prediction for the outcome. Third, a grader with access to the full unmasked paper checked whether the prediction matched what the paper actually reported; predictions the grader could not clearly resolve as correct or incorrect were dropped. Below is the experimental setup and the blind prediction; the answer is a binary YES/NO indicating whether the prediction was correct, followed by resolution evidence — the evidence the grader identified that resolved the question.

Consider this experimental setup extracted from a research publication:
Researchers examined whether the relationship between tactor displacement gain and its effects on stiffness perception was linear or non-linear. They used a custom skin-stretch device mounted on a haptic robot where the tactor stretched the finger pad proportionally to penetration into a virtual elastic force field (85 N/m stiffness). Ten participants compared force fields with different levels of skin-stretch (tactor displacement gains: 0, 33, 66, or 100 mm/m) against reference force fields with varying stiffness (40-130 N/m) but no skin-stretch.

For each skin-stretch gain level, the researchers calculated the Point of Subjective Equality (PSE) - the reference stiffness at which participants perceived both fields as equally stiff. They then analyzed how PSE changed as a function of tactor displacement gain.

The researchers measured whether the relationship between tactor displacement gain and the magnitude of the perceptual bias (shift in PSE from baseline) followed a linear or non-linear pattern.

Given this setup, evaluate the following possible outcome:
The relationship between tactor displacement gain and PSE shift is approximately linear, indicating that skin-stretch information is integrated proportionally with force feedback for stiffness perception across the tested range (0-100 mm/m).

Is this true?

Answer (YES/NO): YES